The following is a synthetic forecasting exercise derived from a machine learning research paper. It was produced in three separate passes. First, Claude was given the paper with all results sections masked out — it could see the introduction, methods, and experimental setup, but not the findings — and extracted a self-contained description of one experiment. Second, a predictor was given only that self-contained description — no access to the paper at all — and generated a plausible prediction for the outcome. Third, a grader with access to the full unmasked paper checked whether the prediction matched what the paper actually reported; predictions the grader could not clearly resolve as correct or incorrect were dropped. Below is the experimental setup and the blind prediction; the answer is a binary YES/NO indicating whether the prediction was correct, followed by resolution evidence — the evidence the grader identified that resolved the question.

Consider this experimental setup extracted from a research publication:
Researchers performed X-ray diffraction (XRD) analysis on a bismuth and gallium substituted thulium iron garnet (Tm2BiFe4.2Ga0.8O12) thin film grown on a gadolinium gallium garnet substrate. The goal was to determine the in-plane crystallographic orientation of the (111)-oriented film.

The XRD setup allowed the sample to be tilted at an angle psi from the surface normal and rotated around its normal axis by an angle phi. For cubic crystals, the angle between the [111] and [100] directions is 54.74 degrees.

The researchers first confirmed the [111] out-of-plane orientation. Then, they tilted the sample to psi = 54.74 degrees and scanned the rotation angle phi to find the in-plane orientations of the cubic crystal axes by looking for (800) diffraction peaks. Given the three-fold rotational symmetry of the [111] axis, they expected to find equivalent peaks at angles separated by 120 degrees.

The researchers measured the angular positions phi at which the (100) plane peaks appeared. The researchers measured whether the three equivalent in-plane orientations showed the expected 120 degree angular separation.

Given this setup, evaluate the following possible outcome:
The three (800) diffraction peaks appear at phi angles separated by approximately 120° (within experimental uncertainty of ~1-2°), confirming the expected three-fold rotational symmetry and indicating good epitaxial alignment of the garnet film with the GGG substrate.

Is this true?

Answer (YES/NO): NO